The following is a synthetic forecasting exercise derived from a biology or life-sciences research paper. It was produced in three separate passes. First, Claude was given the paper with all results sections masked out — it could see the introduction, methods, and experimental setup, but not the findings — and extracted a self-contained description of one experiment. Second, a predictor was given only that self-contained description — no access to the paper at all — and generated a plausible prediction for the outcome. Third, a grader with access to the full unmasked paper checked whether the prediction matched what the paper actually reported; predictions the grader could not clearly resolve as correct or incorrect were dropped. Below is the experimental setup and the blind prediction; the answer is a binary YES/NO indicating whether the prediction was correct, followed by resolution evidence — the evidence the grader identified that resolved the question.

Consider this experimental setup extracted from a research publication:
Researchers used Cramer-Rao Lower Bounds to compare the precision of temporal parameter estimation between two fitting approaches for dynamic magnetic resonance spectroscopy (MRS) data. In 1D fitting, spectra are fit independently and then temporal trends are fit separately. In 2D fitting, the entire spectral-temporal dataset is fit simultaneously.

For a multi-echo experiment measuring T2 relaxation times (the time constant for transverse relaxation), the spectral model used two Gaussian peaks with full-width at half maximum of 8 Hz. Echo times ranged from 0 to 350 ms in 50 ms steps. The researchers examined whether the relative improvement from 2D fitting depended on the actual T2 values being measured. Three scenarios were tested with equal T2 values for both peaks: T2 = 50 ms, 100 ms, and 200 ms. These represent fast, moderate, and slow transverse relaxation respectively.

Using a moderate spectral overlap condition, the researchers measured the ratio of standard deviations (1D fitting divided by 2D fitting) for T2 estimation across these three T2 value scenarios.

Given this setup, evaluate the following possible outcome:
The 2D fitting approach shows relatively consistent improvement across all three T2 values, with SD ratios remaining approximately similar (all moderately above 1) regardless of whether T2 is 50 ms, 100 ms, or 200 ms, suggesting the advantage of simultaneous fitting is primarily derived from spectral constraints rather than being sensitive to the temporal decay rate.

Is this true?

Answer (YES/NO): YES